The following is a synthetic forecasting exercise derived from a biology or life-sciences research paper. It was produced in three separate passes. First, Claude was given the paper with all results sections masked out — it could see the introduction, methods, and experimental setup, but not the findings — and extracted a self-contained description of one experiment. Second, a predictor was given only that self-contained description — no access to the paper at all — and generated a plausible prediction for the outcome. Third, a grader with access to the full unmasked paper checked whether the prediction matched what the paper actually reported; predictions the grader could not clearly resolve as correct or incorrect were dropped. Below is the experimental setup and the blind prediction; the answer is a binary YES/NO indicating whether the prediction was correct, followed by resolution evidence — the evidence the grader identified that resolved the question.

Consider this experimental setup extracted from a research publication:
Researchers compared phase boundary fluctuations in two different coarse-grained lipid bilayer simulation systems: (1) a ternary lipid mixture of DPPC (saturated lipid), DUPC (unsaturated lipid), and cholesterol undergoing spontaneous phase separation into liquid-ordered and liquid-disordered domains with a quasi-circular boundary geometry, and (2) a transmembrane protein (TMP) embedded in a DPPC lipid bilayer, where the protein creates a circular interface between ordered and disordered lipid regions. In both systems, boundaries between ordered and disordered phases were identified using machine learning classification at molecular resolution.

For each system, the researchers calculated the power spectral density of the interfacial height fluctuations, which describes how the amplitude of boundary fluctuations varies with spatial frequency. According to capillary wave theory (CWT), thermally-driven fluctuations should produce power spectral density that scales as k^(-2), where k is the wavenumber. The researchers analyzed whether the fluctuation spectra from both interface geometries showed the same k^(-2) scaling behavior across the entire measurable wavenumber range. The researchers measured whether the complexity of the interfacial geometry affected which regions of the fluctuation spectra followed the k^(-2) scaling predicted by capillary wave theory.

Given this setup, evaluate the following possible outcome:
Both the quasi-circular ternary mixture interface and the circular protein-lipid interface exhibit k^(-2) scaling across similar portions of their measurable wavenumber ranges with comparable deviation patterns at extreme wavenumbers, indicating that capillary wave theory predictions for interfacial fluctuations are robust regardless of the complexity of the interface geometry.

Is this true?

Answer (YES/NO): NO